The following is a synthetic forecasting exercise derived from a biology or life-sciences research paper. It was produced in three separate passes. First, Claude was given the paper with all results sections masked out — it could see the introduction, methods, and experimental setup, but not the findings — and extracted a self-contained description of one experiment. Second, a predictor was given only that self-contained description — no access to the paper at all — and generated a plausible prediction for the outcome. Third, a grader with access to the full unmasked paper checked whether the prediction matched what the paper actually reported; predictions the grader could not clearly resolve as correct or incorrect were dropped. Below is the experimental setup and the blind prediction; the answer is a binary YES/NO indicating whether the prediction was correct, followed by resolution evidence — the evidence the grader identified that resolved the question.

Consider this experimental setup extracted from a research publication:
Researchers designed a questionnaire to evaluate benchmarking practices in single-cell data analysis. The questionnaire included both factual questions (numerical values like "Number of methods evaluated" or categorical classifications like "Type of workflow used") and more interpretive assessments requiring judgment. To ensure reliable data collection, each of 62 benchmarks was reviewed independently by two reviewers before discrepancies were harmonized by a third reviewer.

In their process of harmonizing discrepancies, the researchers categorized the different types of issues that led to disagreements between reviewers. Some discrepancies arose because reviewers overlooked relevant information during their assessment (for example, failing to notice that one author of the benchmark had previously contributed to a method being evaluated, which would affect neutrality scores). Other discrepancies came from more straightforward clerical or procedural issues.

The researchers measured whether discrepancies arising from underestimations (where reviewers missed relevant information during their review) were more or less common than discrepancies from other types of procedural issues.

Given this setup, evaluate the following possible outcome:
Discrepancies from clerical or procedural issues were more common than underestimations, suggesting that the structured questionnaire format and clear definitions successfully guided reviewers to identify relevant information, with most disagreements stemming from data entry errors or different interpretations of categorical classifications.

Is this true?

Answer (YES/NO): YES